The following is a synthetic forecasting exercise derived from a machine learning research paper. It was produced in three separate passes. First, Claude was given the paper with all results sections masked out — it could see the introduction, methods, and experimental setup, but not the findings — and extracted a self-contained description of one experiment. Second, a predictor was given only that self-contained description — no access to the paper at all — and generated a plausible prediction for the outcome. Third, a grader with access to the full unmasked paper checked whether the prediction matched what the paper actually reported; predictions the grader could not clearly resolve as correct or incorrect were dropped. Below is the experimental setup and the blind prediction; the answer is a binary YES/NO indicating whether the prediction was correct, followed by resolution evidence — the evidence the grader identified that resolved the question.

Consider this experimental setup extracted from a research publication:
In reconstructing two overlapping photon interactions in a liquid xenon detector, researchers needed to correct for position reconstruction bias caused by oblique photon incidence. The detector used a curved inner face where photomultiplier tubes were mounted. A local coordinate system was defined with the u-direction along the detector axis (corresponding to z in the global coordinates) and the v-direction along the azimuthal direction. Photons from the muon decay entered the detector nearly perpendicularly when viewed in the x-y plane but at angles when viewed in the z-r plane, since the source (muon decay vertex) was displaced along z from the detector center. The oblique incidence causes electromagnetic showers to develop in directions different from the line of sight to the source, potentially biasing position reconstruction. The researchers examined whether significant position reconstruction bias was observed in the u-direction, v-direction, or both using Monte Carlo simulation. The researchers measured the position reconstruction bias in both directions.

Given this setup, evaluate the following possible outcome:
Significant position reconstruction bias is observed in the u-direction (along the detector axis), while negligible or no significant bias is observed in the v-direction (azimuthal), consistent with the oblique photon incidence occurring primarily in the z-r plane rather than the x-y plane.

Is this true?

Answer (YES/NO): YES